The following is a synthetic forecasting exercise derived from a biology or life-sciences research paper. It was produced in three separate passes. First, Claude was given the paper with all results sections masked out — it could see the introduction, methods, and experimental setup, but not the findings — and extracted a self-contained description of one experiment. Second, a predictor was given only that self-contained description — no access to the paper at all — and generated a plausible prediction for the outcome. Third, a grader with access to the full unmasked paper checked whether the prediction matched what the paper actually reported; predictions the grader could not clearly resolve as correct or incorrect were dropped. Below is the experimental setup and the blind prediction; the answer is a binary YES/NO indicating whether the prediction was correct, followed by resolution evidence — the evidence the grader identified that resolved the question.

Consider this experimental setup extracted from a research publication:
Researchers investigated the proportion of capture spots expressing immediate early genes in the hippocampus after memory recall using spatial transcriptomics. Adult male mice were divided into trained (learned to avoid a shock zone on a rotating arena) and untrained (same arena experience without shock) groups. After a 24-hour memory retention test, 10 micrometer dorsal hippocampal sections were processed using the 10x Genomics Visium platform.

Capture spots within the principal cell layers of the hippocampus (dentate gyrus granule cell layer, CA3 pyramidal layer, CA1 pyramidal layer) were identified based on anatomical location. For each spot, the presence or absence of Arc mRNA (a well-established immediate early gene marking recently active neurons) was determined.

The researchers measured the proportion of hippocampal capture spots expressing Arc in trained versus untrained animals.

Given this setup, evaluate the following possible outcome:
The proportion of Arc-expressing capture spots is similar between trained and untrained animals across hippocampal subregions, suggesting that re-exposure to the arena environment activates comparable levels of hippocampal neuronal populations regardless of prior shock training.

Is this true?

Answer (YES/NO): NO